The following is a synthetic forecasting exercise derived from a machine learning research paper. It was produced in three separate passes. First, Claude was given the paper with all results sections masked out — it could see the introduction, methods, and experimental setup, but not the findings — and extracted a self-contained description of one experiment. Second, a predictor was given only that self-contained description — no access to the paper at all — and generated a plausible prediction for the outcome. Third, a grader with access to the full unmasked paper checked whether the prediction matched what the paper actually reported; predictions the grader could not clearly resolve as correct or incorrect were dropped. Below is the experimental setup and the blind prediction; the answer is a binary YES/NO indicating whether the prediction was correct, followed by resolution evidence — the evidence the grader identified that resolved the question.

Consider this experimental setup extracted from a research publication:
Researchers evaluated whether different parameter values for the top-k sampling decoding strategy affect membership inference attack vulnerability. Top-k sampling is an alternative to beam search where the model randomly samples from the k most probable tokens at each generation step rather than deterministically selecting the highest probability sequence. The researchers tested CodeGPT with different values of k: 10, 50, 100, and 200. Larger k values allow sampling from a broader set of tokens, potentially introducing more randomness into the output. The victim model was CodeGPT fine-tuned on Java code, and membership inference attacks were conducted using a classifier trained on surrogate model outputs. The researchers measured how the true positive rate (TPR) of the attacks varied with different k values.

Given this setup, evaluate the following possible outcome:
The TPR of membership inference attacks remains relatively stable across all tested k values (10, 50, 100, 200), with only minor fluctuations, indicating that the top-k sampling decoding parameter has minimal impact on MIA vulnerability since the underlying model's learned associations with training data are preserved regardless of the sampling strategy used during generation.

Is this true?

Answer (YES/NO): YES